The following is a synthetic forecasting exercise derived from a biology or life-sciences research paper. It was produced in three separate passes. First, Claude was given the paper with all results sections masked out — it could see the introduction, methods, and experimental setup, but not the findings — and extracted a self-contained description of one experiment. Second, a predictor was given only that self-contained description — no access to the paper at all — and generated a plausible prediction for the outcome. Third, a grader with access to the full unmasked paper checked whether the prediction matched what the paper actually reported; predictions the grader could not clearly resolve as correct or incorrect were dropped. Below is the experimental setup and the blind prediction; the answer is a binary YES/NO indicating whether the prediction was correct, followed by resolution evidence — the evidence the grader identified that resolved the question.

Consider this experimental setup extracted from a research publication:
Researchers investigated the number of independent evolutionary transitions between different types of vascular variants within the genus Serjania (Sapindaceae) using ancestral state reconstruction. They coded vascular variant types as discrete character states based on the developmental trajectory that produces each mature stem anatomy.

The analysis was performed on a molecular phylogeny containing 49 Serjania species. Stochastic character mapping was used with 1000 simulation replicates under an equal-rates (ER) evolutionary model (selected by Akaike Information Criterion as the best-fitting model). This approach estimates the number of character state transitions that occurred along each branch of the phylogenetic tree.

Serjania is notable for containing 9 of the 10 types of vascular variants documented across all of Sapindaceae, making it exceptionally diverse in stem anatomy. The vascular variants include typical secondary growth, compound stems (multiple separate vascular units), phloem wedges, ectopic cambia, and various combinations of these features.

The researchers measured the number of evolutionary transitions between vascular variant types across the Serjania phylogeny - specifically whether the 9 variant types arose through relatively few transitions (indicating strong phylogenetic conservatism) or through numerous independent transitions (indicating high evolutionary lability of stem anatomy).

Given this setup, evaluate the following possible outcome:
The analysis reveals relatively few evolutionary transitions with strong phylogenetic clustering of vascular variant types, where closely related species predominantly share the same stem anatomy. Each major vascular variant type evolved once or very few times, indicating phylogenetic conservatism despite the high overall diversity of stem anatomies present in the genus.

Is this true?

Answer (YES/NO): YES